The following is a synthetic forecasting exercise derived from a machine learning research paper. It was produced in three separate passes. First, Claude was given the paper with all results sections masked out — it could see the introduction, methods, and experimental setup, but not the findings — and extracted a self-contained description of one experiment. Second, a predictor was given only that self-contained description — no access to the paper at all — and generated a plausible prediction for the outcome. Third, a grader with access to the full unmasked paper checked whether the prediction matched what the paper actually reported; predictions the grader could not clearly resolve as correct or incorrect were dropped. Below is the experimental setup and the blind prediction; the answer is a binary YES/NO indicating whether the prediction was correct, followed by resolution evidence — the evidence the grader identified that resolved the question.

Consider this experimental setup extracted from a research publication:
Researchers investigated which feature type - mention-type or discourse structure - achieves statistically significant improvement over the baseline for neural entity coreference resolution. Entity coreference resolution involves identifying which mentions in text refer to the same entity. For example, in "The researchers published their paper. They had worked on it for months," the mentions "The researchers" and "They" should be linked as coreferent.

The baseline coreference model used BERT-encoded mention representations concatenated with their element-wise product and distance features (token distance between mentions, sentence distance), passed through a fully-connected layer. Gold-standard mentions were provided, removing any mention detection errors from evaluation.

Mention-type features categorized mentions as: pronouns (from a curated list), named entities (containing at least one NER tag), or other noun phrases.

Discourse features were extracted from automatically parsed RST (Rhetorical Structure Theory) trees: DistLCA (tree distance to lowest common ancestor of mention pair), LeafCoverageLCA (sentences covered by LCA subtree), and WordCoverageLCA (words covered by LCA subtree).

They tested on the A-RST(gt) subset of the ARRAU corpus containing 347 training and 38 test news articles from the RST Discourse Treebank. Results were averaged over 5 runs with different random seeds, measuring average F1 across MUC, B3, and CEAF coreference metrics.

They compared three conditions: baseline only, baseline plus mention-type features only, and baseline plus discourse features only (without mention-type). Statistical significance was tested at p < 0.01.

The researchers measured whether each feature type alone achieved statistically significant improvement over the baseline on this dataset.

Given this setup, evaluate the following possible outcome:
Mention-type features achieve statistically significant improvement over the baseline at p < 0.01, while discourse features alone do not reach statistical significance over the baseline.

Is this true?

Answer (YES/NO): NO